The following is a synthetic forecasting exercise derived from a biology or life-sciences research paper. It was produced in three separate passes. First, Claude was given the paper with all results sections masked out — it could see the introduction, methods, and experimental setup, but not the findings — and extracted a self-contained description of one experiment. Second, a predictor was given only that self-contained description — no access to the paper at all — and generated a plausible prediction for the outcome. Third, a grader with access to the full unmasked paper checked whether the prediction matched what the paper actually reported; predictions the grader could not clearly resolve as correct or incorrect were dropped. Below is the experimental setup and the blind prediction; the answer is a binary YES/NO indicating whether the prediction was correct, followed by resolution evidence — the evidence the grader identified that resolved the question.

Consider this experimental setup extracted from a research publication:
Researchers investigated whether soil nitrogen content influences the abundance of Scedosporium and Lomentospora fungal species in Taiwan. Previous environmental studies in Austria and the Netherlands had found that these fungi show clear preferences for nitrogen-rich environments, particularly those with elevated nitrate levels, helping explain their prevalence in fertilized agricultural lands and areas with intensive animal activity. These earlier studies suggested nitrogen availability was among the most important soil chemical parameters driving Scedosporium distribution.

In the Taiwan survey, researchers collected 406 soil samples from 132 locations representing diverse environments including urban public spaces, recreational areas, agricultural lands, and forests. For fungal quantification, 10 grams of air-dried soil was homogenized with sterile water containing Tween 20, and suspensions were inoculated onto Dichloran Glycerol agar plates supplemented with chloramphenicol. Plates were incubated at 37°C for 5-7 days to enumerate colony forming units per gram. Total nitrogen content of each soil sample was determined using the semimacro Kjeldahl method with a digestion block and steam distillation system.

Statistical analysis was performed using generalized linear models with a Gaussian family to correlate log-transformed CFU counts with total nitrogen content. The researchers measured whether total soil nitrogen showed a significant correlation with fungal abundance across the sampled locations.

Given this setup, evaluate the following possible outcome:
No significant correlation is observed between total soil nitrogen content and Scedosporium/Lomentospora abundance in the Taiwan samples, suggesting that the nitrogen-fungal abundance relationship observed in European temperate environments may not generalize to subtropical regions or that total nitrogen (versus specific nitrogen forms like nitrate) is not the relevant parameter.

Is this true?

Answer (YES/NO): YES